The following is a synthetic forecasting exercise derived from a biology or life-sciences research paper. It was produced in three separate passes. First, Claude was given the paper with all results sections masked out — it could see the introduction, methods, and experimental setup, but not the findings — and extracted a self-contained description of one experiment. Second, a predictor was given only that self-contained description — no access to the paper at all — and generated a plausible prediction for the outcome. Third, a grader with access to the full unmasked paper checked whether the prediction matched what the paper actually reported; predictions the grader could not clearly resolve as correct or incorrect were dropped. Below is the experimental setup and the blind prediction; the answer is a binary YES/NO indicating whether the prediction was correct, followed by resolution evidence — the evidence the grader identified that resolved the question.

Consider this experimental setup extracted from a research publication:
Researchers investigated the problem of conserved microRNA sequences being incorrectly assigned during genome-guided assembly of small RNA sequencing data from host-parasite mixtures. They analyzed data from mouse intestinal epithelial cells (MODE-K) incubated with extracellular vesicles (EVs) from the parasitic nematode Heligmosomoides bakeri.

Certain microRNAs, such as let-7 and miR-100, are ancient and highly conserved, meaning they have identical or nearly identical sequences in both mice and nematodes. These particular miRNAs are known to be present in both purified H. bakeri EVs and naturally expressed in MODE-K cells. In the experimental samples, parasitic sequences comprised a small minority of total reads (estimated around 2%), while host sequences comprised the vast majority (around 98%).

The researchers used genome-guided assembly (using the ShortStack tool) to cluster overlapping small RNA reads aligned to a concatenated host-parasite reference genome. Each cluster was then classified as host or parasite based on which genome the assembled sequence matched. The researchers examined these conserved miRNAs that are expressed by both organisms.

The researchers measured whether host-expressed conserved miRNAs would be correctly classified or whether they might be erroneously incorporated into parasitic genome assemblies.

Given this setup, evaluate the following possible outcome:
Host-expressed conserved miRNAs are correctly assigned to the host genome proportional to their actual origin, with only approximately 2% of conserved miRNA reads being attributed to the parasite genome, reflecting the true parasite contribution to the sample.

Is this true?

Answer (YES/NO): NO